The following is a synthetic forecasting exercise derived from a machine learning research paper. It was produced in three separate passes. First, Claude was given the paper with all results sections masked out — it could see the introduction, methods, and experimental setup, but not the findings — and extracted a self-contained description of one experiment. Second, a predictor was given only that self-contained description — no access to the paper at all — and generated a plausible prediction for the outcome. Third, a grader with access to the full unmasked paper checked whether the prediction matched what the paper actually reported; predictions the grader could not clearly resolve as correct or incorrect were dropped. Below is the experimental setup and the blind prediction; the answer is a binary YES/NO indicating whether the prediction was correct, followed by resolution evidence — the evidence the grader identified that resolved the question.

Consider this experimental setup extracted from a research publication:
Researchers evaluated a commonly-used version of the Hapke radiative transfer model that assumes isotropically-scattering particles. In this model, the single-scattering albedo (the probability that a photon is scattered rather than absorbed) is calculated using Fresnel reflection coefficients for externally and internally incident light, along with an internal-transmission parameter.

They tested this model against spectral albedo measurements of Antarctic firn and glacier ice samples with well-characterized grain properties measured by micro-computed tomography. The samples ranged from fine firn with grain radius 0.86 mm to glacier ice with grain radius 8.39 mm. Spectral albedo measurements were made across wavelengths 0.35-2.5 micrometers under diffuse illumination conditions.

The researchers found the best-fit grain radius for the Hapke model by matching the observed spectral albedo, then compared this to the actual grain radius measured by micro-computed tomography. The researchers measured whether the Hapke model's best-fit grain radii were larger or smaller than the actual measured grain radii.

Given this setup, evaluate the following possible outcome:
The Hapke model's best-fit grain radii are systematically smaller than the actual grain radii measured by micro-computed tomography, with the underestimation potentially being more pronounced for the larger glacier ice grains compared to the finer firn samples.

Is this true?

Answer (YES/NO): NO